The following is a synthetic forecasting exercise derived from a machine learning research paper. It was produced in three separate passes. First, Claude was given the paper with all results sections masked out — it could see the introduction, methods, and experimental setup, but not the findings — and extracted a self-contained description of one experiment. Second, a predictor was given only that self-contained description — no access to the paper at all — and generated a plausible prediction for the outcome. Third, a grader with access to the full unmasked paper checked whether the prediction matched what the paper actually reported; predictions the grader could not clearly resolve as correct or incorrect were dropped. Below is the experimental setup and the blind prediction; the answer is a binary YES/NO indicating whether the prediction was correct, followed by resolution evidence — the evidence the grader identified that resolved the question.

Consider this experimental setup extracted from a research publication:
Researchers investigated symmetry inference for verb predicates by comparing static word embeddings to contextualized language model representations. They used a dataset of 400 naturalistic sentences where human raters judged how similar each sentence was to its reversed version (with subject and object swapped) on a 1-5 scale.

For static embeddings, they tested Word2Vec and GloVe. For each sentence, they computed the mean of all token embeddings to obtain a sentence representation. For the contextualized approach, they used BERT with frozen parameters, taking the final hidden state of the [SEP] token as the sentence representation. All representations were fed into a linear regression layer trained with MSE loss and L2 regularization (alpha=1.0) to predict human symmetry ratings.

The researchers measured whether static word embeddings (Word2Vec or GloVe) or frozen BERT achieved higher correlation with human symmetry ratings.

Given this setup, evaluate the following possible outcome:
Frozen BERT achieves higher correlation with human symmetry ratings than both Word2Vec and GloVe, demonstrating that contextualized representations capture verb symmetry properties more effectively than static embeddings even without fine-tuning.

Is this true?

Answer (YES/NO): YES